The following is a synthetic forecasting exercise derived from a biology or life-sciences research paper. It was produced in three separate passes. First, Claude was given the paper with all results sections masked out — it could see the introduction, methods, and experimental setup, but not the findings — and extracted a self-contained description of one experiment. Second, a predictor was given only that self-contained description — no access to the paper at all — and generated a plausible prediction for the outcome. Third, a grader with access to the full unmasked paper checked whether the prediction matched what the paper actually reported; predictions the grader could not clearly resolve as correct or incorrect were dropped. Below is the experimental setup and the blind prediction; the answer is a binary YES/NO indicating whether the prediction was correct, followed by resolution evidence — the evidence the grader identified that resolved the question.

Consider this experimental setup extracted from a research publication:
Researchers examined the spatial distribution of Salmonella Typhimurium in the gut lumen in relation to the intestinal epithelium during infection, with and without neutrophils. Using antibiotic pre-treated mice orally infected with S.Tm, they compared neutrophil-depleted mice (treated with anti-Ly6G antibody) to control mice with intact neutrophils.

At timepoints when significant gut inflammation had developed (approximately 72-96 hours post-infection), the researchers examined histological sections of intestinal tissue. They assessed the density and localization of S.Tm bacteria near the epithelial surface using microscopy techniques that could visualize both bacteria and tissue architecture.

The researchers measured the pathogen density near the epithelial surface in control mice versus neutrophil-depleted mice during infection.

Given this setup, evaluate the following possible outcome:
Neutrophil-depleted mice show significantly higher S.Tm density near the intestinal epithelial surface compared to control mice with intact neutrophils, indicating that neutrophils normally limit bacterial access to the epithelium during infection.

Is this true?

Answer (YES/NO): YES